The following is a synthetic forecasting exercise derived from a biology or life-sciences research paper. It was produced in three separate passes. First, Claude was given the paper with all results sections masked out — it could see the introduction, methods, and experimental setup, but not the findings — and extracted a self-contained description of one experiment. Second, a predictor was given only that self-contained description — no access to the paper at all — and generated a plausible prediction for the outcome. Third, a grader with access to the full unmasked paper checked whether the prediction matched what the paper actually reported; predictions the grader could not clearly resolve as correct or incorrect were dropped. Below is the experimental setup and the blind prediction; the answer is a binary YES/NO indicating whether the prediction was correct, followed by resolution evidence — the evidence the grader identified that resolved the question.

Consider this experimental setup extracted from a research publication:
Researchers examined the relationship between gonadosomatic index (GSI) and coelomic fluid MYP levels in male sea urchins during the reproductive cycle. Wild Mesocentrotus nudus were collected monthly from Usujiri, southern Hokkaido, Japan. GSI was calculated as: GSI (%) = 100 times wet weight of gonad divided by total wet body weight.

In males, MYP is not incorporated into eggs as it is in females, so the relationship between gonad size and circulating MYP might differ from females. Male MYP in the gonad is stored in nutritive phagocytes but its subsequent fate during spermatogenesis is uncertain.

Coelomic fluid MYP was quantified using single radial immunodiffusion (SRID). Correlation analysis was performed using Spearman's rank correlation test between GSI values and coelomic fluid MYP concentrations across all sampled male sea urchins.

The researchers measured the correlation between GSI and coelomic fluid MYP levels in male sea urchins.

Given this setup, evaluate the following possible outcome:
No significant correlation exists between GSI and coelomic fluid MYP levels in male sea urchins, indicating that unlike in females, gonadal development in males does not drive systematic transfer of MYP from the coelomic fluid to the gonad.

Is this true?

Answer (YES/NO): YES